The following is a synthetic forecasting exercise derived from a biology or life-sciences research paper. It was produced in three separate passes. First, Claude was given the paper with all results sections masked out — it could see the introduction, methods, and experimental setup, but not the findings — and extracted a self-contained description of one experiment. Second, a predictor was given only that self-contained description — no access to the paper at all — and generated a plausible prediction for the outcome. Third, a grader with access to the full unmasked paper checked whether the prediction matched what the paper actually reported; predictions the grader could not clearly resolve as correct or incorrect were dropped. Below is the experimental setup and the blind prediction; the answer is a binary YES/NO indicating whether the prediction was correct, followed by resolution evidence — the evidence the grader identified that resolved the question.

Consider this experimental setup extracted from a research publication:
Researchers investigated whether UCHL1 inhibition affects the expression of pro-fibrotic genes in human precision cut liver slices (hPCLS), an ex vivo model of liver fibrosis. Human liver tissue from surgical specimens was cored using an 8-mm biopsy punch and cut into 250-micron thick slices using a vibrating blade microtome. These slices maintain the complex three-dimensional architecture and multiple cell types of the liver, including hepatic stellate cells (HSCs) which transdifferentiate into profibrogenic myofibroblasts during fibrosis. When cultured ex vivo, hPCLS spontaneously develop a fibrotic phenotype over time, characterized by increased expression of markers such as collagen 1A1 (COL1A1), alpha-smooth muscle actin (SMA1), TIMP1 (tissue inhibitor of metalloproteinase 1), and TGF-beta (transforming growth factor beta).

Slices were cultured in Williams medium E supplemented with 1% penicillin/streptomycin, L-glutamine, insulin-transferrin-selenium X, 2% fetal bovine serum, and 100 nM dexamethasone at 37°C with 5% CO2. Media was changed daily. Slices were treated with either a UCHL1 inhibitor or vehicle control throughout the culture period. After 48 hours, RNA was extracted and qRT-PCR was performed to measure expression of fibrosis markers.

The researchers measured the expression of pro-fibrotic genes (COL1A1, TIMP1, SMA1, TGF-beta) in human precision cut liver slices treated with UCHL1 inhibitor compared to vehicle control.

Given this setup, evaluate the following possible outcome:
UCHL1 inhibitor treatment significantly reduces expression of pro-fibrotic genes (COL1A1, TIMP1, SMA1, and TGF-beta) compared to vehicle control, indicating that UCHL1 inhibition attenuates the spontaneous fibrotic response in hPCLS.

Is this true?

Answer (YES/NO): NO